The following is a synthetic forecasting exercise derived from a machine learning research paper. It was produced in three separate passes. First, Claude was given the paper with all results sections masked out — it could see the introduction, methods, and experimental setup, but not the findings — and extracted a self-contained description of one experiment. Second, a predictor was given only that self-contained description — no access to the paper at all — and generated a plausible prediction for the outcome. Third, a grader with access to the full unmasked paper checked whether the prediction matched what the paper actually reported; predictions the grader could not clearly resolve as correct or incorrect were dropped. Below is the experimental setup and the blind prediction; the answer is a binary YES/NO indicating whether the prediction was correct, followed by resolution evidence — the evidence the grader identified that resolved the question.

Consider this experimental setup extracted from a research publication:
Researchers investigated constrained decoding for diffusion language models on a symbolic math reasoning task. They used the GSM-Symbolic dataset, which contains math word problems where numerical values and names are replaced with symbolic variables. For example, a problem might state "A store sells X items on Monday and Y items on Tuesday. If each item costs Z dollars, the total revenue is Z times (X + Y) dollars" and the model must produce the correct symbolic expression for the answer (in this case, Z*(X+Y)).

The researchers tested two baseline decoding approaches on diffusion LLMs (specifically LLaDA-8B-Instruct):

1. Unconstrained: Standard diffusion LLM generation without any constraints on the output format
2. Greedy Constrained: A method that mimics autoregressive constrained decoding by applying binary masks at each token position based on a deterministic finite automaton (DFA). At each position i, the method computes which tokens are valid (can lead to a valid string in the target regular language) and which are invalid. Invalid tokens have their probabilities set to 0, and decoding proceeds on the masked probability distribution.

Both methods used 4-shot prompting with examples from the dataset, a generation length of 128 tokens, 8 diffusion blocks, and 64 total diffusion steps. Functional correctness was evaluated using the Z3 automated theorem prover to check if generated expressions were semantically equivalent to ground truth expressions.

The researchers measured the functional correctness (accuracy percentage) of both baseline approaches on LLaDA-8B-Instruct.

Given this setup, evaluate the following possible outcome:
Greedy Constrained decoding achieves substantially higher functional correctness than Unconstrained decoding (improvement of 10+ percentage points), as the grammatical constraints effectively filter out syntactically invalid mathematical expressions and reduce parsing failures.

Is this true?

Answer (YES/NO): NO